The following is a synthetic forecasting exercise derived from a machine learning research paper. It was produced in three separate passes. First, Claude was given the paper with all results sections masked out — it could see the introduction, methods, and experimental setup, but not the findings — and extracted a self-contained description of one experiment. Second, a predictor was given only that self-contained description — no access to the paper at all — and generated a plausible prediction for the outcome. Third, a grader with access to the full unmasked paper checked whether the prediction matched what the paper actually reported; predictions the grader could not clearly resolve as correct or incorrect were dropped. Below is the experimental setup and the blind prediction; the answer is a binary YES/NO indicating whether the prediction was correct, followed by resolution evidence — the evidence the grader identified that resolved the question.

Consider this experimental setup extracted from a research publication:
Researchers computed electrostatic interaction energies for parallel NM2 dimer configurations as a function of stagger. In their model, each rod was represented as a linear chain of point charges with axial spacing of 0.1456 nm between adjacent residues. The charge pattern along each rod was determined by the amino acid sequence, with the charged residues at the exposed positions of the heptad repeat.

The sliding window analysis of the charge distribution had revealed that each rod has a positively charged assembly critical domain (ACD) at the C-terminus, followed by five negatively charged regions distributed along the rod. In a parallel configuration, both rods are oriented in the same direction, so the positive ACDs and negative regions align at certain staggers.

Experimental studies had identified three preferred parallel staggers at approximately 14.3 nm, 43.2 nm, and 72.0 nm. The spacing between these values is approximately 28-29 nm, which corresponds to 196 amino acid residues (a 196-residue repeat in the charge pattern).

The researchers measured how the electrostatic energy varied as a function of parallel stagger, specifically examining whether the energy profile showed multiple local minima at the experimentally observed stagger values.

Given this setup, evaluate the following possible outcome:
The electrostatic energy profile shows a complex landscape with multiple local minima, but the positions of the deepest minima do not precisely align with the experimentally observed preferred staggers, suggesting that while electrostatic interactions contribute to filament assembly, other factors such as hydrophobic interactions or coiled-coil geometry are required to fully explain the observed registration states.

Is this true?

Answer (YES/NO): NO